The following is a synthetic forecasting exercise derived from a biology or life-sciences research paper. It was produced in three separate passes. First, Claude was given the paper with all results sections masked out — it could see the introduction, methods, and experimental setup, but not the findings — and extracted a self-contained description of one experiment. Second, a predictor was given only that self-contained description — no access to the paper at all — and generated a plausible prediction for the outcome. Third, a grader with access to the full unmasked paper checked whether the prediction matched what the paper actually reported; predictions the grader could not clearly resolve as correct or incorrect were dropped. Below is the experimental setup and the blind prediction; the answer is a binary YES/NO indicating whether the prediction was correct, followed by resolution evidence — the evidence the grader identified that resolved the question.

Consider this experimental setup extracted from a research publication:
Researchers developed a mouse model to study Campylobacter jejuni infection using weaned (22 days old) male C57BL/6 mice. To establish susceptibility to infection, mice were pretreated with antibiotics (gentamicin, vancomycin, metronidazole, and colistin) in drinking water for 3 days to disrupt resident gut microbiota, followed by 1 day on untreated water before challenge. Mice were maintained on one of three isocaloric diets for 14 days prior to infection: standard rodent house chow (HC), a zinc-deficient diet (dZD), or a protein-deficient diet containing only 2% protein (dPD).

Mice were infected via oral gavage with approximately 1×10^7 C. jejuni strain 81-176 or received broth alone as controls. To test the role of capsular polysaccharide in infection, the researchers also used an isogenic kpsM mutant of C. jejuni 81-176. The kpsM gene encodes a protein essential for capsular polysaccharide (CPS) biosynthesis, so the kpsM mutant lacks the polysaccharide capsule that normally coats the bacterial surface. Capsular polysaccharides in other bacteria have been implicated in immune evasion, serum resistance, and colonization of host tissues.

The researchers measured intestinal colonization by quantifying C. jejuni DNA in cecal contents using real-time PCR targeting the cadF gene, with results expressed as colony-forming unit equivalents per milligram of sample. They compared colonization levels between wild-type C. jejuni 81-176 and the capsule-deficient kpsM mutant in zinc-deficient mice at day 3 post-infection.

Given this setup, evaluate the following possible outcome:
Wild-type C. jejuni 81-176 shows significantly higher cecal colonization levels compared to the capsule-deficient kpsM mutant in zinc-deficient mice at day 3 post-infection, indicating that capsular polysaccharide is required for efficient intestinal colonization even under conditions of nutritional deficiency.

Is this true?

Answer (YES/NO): YES